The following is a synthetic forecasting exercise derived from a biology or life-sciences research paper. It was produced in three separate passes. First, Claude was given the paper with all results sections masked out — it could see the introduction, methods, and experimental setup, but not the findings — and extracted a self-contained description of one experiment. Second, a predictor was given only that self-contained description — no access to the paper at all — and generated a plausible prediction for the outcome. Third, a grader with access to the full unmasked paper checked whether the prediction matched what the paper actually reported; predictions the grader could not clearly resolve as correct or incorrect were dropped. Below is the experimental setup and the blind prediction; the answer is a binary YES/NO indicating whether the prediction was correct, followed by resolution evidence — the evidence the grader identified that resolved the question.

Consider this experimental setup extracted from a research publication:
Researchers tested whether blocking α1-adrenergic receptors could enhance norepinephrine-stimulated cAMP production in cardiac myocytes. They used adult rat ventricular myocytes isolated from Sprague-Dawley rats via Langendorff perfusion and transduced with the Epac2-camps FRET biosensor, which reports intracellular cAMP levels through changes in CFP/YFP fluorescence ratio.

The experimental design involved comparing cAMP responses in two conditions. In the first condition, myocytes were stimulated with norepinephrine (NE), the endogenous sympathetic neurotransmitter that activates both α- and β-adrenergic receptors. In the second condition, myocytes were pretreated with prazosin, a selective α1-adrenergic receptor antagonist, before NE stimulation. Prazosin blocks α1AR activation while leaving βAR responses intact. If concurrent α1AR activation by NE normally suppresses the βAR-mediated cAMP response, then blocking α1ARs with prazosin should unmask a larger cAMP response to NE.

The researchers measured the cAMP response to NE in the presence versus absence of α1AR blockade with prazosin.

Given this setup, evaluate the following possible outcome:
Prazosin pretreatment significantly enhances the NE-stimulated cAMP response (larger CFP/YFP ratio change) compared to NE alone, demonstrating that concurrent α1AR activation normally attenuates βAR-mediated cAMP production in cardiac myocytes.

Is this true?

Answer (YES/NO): YES